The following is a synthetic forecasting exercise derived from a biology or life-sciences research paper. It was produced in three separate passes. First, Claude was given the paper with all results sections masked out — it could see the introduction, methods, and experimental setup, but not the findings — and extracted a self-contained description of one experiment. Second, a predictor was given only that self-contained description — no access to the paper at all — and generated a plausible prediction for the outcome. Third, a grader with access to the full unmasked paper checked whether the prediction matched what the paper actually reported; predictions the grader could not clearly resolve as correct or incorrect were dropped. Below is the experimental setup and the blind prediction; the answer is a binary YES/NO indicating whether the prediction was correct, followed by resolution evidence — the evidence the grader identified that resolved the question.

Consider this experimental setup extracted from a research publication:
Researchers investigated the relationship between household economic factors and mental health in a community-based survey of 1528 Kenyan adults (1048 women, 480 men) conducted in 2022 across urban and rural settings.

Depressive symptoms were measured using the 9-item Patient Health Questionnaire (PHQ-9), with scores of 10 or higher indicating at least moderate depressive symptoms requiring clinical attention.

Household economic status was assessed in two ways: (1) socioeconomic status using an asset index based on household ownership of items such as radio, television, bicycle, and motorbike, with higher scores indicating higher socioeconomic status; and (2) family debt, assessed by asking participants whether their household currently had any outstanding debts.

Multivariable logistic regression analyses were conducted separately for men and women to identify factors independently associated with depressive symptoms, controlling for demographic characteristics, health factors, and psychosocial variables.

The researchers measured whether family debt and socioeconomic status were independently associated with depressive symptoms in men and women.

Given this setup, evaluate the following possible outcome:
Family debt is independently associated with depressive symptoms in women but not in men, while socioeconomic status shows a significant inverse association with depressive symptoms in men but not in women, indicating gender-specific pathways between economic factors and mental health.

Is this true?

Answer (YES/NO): NO